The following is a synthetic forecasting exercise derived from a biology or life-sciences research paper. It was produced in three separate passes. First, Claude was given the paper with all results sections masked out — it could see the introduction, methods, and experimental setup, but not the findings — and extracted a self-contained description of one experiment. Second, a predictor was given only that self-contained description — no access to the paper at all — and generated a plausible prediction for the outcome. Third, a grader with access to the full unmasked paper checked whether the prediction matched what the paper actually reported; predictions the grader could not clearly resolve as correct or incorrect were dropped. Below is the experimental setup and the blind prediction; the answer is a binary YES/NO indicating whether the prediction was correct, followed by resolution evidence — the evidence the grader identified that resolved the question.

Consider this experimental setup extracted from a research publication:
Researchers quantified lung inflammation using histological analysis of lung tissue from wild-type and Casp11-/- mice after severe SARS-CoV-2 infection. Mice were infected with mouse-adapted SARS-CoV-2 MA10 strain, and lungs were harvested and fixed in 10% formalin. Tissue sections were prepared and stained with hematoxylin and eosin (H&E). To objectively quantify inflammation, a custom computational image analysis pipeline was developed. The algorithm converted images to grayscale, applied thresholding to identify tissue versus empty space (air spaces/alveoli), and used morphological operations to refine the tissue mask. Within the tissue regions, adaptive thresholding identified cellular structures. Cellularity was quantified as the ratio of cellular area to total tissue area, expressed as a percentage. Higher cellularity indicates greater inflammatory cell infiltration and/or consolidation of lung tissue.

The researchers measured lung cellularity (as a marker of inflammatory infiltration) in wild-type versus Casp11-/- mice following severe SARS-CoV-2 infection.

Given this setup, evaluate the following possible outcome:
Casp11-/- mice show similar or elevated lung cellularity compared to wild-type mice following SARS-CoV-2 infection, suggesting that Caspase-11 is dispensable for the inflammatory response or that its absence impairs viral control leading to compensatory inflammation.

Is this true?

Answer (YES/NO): NO